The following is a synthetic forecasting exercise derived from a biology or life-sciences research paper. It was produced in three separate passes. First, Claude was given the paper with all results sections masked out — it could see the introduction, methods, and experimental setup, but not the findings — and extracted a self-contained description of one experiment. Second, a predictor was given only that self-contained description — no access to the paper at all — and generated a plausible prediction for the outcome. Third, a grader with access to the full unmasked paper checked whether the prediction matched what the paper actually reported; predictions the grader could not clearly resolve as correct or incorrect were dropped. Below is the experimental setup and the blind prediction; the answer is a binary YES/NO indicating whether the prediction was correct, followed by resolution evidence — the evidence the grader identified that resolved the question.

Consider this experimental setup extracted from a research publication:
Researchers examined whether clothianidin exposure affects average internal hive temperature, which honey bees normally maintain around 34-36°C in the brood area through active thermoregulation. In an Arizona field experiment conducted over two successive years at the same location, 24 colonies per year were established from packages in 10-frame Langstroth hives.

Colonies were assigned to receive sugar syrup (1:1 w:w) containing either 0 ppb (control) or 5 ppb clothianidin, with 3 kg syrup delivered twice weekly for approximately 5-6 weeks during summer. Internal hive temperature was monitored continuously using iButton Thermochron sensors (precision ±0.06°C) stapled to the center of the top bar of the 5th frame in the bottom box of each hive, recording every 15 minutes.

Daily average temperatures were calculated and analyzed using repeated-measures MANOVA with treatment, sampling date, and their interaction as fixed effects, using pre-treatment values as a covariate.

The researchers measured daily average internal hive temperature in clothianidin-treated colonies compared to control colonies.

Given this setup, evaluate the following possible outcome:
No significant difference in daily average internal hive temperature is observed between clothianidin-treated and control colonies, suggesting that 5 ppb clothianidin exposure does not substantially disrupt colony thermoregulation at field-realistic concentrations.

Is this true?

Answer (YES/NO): YES